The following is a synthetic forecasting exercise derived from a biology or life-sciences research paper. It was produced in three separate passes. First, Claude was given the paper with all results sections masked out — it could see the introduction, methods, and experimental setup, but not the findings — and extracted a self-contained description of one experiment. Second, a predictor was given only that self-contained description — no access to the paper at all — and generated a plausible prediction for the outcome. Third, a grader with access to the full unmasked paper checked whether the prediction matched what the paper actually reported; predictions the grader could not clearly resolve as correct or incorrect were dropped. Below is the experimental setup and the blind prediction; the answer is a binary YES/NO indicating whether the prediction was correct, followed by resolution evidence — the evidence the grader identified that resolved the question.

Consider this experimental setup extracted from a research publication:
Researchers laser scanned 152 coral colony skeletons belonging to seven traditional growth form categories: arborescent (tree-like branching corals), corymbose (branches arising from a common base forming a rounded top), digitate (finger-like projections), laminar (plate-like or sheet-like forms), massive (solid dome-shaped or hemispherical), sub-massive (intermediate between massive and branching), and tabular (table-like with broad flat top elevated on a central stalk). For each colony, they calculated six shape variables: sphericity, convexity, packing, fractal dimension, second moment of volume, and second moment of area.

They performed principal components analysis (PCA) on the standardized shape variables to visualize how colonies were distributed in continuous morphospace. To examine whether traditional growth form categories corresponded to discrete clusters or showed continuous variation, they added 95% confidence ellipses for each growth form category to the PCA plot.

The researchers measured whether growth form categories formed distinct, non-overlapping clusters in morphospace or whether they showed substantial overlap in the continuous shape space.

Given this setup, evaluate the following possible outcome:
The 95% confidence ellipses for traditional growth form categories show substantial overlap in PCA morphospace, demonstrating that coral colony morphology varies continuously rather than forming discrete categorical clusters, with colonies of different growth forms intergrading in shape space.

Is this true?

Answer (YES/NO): YES